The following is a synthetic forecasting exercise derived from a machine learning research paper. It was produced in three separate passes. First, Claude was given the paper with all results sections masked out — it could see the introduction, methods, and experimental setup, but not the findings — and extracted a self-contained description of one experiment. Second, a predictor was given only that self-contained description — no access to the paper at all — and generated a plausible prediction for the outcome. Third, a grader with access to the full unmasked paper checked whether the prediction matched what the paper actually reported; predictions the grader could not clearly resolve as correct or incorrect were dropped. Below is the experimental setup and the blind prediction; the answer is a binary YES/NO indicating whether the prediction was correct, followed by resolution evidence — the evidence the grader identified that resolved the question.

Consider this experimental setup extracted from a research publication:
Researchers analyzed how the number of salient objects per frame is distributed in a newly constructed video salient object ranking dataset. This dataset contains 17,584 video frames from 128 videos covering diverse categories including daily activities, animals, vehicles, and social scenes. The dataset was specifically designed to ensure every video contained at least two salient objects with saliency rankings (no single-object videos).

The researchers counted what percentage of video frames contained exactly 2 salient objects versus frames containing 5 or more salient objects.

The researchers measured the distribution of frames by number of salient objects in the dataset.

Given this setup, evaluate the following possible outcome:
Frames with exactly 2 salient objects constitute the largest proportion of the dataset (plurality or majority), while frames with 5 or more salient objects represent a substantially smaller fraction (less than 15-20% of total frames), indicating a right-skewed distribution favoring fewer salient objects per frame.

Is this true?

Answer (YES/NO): YES